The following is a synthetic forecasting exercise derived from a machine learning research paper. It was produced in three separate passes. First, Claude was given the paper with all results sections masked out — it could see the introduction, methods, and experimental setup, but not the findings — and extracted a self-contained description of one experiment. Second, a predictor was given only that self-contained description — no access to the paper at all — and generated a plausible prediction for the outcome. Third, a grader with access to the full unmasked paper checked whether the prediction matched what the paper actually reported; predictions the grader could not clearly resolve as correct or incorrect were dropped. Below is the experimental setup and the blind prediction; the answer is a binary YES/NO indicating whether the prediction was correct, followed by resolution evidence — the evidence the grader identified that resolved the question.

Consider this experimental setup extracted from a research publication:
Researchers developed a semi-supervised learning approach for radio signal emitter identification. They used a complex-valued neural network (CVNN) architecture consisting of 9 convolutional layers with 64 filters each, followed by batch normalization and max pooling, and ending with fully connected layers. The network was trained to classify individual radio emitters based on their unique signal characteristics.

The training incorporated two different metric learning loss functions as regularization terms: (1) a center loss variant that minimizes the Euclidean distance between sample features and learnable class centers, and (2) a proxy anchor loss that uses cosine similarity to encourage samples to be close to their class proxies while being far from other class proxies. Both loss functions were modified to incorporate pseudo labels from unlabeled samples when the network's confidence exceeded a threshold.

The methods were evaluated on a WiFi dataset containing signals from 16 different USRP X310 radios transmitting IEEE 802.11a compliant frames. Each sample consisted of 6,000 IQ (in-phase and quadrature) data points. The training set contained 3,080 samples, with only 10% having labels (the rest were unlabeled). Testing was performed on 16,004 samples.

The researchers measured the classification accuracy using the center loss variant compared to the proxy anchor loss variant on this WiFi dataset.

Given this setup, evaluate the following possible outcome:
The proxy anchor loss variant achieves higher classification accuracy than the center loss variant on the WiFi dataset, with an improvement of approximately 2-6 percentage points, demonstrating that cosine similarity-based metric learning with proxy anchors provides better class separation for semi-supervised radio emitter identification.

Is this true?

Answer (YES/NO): NO